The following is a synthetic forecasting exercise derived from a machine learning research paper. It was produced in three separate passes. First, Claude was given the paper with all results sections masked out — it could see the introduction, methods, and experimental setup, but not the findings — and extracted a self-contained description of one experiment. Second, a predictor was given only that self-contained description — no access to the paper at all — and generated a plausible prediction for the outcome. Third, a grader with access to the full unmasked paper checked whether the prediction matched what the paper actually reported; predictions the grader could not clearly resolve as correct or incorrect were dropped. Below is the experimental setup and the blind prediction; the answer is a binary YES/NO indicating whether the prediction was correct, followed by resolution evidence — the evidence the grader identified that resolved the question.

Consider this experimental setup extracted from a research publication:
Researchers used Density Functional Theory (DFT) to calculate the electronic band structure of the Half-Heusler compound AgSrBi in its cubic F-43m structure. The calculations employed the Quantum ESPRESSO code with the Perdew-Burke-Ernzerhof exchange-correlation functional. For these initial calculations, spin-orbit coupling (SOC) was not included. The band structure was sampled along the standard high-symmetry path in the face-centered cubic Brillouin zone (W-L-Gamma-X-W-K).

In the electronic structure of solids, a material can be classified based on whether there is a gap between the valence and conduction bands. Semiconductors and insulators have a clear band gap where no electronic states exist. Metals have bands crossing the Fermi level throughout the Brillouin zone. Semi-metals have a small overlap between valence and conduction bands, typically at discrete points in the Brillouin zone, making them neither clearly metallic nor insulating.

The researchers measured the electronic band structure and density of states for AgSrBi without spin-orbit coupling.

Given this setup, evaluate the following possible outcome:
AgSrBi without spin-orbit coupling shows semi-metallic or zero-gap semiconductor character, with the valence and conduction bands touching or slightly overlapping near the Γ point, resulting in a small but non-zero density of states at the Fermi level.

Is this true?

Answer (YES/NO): YES